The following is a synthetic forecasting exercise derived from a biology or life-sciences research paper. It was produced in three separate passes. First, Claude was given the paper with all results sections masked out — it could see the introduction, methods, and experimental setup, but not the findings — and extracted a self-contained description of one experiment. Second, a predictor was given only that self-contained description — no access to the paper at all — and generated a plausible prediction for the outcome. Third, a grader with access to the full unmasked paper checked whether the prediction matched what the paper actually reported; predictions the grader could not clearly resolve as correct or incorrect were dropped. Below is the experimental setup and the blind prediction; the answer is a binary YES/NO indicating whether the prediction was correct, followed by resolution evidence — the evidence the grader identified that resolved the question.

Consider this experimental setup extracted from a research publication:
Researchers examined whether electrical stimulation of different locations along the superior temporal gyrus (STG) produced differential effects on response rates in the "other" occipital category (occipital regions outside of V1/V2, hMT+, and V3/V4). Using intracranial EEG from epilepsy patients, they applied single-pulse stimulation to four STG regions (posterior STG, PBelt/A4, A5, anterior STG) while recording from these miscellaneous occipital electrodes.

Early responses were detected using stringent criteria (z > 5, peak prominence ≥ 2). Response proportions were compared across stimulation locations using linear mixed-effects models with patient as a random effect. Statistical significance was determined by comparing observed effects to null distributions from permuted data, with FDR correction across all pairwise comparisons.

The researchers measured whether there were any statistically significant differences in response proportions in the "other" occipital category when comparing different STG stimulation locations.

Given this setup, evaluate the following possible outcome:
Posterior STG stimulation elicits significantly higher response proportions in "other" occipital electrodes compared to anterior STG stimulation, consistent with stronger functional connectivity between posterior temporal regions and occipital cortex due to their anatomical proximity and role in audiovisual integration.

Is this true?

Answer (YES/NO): NO